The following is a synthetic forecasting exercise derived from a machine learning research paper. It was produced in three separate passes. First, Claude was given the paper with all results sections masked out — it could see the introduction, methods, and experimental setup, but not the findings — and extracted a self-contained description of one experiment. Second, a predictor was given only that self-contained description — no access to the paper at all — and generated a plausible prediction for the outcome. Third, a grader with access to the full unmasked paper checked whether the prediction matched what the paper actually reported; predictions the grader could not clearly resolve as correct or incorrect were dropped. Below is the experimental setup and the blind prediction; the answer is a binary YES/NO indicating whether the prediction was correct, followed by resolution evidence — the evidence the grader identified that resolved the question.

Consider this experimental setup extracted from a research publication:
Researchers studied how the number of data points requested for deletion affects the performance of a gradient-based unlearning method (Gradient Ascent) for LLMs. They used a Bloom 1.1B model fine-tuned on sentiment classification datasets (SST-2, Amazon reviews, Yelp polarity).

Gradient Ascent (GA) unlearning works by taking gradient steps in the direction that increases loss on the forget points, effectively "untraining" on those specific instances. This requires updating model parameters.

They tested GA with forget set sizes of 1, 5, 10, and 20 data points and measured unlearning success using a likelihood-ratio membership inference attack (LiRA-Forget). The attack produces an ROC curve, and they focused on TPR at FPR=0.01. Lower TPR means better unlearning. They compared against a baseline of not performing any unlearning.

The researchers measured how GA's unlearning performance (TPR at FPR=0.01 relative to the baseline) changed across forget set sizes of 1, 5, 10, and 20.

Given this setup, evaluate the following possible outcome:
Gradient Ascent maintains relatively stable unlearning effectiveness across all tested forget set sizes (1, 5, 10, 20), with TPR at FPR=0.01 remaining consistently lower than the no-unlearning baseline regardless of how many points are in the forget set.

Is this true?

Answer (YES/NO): NO